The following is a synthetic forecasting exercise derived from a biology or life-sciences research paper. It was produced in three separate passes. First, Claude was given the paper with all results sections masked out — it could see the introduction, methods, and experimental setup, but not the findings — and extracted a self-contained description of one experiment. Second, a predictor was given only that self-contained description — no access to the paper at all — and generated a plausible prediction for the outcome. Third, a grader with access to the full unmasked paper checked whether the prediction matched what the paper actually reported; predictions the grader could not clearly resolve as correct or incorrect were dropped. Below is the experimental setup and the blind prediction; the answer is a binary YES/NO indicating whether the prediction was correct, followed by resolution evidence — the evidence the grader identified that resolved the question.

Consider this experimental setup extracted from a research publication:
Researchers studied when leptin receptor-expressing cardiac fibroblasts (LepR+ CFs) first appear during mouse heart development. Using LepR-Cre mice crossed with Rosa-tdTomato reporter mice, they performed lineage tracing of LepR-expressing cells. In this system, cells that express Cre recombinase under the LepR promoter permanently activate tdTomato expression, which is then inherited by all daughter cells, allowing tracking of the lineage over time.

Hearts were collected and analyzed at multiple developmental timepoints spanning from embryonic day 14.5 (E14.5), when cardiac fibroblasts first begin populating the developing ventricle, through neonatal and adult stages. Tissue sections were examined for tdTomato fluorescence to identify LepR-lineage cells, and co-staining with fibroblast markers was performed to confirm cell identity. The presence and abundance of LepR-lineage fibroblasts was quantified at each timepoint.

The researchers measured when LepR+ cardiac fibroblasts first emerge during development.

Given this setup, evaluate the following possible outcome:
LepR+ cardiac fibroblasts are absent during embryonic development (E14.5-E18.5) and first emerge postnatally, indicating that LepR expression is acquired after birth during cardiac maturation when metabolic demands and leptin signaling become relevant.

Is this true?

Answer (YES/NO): YES